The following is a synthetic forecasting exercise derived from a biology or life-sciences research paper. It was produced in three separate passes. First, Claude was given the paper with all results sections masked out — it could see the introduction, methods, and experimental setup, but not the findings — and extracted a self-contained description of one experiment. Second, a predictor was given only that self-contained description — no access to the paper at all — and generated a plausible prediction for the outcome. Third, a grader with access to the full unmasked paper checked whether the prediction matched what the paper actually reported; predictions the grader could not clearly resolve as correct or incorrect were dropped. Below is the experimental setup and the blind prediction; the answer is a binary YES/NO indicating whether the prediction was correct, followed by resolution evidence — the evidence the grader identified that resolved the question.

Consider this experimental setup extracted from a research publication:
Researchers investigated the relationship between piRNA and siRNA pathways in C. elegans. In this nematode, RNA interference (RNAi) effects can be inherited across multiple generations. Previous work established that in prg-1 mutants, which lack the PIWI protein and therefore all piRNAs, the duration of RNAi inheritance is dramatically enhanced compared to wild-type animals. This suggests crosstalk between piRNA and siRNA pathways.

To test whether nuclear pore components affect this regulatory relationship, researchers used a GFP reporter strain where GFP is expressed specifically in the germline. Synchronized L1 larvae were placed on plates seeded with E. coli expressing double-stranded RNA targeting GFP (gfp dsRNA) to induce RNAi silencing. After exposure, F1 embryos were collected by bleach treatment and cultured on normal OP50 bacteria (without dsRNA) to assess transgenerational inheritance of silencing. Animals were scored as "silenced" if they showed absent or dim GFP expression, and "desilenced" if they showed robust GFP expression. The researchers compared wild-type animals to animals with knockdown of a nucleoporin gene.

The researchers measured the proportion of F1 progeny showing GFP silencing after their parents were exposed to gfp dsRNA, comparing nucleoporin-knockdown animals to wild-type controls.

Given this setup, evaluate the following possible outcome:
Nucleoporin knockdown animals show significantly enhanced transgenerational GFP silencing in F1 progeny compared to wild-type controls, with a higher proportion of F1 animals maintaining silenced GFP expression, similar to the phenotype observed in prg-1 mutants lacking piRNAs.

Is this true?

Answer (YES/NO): NO